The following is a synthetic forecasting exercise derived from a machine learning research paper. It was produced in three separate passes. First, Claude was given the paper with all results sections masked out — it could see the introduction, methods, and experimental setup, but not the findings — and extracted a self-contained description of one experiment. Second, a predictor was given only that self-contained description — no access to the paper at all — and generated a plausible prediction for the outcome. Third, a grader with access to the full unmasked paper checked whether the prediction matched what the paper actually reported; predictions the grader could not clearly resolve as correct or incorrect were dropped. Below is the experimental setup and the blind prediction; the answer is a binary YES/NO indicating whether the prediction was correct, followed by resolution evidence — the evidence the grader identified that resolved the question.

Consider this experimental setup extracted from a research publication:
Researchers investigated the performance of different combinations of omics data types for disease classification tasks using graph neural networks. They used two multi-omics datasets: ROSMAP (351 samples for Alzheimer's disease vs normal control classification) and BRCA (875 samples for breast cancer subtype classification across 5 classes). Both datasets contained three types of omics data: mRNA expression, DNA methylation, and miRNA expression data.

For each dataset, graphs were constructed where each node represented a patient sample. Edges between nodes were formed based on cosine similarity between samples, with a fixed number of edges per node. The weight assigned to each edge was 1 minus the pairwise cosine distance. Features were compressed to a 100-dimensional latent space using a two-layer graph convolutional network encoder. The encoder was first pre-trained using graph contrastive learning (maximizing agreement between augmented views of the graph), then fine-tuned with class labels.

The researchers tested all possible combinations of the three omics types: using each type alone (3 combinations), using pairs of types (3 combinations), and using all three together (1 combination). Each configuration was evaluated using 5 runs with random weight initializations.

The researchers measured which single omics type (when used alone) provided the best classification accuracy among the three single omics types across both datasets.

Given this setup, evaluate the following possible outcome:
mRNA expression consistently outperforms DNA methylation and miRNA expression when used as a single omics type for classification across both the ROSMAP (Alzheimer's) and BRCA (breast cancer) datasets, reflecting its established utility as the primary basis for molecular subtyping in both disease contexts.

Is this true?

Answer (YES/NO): YES